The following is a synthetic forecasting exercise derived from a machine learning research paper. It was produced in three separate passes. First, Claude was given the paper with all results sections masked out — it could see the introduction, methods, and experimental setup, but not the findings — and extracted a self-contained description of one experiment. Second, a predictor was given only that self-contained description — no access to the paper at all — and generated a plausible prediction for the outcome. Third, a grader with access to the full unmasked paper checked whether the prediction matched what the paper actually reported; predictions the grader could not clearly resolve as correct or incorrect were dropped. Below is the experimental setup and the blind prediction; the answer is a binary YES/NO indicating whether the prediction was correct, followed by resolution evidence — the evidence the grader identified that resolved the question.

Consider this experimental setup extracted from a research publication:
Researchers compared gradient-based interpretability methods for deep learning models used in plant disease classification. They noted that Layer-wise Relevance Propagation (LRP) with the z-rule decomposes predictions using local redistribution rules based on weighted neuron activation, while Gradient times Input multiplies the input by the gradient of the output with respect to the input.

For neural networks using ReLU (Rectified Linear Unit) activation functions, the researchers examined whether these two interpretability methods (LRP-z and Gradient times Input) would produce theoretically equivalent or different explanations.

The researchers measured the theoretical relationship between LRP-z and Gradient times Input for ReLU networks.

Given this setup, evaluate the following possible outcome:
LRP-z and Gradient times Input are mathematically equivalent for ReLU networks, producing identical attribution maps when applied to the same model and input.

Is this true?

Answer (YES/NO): YES